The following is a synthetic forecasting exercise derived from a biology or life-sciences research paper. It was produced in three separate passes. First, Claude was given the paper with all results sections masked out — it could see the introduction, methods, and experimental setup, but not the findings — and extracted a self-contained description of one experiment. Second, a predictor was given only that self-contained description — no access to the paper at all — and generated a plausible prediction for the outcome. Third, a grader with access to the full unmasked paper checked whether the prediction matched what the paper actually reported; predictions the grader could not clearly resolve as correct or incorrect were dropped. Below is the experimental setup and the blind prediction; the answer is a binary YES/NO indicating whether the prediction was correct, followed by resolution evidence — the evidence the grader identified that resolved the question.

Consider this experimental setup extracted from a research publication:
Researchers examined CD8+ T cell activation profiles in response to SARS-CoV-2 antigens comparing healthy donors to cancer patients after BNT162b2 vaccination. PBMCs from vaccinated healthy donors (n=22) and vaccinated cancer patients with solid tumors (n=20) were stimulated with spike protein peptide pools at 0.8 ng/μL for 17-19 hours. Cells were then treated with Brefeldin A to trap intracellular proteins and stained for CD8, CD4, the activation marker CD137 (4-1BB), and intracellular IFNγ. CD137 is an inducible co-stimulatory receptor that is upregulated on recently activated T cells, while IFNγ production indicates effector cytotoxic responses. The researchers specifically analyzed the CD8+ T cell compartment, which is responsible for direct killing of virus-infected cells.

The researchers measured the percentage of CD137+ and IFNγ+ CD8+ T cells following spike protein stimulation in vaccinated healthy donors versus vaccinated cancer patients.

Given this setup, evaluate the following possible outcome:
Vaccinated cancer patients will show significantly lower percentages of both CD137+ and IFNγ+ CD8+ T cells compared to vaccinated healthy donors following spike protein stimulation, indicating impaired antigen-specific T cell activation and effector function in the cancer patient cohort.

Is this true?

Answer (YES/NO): NO